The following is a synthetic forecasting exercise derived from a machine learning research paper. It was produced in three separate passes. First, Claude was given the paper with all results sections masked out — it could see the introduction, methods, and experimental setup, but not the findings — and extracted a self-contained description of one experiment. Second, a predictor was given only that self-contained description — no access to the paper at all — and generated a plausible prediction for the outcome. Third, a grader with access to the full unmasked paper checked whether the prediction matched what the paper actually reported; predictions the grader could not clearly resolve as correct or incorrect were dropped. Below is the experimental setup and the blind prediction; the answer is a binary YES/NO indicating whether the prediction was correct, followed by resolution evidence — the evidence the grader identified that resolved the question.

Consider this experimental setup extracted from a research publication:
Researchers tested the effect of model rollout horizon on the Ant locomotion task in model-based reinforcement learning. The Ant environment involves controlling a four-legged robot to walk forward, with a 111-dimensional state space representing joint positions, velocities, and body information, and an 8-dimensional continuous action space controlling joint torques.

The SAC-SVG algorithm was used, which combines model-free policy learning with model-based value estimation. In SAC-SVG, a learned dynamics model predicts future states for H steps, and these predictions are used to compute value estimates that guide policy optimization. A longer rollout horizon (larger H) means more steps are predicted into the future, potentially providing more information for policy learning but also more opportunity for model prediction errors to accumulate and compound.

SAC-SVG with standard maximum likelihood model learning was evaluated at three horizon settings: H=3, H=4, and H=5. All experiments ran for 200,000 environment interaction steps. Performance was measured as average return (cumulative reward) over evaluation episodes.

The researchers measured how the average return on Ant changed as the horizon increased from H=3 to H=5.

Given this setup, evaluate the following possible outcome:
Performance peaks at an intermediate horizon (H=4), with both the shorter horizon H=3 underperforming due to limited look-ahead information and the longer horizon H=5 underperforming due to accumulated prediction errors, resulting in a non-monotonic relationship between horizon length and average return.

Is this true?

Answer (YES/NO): NO